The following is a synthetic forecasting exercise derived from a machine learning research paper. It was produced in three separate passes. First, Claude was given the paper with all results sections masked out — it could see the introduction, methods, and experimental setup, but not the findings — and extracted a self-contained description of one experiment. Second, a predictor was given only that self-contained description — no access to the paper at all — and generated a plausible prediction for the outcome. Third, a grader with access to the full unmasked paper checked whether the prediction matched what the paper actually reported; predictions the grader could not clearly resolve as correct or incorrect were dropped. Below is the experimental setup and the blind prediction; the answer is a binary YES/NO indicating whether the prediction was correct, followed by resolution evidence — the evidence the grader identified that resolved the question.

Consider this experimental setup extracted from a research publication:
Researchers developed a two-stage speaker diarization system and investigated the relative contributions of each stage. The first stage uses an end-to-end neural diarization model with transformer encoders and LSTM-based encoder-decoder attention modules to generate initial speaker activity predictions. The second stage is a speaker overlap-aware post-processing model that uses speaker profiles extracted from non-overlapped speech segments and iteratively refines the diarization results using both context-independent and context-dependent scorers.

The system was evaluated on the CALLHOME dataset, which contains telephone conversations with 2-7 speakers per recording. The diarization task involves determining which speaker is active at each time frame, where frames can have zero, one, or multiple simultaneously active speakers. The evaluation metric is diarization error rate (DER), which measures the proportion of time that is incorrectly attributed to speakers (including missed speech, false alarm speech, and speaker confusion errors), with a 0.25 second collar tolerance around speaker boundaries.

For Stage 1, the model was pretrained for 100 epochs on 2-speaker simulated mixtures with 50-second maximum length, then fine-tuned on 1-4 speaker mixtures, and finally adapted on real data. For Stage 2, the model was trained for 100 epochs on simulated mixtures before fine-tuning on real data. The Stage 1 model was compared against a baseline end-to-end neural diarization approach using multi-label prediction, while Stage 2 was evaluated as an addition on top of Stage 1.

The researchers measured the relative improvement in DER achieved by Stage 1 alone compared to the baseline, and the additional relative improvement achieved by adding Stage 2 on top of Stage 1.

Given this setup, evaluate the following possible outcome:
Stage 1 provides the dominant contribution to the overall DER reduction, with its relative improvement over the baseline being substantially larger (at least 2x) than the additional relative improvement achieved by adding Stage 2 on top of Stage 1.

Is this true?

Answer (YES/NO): NO